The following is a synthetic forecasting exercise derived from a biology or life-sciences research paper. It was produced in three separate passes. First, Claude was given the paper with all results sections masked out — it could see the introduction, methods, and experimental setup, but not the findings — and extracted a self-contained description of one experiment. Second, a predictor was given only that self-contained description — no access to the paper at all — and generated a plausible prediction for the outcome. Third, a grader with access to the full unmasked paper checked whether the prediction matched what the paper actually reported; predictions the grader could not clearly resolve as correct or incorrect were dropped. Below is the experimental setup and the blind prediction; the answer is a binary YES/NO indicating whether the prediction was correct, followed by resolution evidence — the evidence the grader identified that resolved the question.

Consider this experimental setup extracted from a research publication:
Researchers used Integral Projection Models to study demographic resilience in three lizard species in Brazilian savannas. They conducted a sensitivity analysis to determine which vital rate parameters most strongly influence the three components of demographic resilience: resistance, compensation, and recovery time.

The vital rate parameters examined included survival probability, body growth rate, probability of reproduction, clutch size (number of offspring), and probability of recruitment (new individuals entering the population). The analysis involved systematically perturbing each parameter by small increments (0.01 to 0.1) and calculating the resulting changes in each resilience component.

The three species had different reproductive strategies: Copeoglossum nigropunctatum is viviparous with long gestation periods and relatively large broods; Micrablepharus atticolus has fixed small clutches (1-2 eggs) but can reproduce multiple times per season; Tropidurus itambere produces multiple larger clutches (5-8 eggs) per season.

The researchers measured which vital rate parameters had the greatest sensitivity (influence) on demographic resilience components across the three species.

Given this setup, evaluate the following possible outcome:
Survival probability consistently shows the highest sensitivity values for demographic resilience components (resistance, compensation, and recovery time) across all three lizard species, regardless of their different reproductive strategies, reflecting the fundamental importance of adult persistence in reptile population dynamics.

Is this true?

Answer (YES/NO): NO